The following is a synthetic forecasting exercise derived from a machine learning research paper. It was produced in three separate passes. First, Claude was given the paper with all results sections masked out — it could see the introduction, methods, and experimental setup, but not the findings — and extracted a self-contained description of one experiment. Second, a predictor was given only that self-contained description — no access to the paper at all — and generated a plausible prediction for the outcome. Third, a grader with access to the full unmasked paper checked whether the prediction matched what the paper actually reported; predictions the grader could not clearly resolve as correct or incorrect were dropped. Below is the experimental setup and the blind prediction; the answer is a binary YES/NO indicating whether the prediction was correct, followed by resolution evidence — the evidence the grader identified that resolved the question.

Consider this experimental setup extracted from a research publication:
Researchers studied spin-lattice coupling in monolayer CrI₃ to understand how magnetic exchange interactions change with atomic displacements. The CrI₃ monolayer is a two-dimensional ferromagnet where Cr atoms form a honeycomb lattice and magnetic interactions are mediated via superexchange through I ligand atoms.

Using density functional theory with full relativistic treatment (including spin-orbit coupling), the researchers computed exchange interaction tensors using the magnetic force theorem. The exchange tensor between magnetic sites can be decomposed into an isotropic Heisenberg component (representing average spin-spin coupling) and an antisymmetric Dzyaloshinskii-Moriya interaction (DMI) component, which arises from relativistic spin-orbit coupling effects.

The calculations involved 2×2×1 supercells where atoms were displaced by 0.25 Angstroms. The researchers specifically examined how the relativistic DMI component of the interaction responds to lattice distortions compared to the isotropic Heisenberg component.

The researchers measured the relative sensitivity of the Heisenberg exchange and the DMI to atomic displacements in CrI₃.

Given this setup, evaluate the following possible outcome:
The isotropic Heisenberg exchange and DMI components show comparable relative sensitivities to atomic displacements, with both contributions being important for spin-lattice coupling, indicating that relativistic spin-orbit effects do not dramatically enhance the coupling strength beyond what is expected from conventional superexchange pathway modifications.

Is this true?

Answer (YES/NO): NO